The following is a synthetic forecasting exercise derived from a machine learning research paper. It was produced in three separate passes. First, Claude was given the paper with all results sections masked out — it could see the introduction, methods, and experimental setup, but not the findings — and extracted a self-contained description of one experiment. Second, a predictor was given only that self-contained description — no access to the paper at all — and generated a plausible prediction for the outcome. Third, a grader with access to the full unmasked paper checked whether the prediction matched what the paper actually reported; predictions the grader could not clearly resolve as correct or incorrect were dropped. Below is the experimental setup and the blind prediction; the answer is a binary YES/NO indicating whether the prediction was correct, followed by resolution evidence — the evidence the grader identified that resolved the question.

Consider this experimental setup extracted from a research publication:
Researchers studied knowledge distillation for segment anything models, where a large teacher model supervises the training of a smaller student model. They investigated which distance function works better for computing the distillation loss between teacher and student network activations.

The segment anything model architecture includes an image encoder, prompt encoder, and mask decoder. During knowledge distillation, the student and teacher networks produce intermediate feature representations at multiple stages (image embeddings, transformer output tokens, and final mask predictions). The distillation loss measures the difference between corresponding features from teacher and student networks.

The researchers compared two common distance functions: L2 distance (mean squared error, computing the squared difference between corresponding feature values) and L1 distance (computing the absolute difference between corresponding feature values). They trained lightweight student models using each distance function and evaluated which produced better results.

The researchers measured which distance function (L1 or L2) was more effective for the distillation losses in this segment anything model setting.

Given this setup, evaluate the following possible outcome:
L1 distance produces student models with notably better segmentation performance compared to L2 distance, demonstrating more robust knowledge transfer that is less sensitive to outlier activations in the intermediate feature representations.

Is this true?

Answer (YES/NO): NO